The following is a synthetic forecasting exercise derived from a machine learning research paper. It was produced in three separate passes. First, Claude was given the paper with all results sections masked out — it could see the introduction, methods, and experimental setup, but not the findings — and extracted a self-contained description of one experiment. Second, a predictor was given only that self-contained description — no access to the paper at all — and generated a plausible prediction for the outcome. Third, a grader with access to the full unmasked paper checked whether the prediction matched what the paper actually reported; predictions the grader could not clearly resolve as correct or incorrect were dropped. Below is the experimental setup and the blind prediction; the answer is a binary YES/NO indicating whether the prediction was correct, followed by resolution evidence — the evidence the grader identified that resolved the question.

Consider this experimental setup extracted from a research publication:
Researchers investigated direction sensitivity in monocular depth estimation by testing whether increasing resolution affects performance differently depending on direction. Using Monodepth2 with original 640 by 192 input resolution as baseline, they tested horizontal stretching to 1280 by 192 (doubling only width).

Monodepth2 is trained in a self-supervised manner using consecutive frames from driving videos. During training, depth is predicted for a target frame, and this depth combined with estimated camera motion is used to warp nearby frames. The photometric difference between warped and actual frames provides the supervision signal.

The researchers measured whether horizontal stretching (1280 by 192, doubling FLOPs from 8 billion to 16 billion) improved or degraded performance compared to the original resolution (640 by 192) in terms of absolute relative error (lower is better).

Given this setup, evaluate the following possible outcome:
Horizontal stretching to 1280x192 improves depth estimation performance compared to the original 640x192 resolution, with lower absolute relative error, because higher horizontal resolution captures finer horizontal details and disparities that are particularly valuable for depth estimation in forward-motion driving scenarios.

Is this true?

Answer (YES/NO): NO